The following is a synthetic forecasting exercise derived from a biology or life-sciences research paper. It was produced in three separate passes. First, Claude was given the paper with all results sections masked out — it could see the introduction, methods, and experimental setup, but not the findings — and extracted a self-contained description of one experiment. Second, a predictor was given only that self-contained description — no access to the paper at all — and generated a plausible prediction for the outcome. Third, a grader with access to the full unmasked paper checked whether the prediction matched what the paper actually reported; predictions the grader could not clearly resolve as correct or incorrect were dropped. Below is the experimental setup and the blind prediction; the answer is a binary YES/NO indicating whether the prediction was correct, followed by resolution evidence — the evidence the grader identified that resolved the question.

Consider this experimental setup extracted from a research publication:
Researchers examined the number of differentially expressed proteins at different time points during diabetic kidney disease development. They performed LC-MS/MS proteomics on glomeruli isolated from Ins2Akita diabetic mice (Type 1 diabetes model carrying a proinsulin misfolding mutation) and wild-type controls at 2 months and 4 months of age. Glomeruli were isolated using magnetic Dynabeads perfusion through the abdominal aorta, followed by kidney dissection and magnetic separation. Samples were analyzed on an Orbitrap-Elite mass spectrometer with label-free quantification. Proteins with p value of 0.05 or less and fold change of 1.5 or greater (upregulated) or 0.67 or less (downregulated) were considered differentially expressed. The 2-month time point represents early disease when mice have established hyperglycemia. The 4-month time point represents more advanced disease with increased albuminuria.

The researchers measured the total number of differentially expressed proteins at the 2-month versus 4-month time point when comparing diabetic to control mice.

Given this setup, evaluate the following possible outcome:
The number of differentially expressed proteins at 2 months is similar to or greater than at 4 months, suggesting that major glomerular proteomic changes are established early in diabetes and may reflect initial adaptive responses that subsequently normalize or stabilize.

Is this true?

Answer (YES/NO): NO